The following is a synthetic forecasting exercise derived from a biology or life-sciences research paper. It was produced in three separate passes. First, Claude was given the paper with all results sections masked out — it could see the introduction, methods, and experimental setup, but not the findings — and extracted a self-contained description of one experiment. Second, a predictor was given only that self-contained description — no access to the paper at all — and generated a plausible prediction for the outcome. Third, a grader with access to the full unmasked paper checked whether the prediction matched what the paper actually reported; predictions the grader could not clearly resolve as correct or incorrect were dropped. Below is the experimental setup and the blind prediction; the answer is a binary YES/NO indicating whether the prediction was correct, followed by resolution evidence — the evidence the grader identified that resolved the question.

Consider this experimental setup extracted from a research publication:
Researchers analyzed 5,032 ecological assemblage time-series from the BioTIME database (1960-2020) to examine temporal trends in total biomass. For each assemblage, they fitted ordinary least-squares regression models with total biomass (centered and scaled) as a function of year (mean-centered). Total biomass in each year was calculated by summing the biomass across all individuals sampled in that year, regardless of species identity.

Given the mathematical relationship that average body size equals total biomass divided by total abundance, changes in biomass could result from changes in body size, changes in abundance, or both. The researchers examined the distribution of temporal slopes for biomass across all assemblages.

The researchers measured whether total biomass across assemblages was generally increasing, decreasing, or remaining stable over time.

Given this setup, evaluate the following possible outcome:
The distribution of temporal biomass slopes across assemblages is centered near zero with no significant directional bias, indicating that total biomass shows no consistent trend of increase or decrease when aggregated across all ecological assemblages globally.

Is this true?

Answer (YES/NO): YES